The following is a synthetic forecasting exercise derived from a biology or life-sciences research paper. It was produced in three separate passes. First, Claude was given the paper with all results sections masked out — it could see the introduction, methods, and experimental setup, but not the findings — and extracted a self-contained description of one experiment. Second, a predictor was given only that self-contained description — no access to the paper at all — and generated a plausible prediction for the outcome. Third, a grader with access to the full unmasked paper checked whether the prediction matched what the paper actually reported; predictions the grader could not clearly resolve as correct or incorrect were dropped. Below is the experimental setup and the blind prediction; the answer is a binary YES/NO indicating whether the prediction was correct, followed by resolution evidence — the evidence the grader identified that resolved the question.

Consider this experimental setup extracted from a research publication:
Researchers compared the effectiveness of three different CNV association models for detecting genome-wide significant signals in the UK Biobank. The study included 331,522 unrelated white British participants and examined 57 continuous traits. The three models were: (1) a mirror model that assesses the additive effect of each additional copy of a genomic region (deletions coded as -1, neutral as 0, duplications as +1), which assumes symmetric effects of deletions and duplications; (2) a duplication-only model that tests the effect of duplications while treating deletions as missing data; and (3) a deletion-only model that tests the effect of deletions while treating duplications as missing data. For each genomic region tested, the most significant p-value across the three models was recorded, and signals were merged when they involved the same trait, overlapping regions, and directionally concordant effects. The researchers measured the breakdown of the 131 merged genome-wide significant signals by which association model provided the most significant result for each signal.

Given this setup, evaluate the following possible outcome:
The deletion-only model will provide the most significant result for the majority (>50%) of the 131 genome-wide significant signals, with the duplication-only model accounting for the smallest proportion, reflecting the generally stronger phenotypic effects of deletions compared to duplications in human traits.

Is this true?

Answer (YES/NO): NO